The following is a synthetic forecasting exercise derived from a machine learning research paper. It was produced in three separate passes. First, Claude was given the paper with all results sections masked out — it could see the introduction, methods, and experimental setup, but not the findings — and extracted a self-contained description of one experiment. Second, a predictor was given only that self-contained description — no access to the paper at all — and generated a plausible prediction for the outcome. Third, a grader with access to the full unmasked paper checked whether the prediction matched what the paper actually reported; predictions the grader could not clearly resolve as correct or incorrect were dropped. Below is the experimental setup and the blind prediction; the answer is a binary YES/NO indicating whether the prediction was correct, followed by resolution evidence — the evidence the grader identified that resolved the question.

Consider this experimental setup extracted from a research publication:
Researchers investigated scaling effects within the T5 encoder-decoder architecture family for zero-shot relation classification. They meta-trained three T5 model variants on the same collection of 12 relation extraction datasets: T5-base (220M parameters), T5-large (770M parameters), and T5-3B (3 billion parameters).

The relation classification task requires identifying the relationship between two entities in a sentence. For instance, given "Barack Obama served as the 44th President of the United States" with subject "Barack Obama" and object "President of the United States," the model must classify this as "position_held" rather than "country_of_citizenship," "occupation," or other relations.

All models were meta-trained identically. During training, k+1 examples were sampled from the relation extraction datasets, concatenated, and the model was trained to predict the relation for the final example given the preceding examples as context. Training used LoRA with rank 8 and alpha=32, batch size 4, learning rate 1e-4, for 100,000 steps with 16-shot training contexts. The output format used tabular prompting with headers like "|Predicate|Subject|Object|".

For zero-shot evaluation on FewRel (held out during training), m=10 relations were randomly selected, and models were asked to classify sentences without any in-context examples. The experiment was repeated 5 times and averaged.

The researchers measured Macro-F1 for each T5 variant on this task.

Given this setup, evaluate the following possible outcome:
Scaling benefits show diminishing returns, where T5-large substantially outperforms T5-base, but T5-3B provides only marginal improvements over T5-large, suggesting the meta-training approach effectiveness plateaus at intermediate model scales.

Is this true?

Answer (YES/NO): NO